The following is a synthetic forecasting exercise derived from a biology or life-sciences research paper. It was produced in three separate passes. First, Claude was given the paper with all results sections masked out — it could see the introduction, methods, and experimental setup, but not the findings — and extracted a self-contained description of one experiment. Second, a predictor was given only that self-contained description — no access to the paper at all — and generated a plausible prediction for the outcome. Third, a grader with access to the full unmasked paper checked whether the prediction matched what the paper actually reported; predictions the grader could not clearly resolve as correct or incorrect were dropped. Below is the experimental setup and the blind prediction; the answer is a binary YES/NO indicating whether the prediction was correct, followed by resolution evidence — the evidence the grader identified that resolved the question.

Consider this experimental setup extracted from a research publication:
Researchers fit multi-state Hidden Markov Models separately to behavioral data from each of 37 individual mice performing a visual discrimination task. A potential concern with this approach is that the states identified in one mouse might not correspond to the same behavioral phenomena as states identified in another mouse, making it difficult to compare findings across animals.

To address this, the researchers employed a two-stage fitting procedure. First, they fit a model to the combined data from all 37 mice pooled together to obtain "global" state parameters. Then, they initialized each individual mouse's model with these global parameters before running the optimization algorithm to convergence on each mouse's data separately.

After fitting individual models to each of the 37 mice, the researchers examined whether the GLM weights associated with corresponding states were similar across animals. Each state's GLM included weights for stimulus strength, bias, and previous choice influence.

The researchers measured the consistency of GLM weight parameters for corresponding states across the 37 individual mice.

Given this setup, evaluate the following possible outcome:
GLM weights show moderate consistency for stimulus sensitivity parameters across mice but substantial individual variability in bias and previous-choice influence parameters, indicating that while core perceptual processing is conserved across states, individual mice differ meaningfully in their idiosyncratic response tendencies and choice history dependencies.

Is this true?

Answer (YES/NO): NO